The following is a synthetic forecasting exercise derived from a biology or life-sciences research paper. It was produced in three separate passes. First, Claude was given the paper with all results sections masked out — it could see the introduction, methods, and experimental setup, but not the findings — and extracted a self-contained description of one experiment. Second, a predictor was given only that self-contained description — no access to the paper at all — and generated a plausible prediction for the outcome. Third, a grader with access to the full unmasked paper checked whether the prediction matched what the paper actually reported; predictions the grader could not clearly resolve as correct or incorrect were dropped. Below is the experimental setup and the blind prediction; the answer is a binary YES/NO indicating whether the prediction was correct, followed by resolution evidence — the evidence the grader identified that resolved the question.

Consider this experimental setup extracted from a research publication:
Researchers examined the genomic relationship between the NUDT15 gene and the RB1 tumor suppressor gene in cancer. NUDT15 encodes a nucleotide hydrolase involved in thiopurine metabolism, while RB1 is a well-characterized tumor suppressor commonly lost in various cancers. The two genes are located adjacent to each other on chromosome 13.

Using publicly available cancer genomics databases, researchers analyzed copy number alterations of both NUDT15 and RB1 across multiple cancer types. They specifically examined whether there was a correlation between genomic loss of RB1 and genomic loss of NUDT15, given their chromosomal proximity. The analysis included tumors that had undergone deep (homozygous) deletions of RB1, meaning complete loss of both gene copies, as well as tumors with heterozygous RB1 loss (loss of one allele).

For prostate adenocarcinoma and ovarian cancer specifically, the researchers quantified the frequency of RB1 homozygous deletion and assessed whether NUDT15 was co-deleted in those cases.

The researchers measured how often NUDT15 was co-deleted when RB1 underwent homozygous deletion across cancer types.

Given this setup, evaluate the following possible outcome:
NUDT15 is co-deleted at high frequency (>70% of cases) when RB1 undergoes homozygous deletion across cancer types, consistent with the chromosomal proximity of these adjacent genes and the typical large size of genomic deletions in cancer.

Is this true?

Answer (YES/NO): YES